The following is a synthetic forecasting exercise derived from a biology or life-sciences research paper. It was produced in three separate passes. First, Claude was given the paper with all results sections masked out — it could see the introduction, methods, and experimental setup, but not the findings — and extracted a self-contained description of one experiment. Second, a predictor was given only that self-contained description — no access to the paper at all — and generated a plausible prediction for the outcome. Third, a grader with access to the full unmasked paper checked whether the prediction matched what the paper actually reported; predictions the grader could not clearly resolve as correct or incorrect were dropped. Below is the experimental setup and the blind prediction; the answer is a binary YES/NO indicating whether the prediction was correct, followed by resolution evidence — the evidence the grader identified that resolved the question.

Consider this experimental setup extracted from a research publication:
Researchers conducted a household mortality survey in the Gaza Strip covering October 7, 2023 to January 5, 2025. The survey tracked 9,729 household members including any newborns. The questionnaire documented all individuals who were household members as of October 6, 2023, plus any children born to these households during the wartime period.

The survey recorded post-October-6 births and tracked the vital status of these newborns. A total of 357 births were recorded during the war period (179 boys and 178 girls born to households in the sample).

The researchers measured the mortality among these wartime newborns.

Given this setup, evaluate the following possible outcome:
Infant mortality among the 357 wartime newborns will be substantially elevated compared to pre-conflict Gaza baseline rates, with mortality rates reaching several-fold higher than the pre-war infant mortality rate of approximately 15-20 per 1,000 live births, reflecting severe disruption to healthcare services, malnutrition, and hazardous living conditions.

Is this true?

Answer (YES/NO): NO